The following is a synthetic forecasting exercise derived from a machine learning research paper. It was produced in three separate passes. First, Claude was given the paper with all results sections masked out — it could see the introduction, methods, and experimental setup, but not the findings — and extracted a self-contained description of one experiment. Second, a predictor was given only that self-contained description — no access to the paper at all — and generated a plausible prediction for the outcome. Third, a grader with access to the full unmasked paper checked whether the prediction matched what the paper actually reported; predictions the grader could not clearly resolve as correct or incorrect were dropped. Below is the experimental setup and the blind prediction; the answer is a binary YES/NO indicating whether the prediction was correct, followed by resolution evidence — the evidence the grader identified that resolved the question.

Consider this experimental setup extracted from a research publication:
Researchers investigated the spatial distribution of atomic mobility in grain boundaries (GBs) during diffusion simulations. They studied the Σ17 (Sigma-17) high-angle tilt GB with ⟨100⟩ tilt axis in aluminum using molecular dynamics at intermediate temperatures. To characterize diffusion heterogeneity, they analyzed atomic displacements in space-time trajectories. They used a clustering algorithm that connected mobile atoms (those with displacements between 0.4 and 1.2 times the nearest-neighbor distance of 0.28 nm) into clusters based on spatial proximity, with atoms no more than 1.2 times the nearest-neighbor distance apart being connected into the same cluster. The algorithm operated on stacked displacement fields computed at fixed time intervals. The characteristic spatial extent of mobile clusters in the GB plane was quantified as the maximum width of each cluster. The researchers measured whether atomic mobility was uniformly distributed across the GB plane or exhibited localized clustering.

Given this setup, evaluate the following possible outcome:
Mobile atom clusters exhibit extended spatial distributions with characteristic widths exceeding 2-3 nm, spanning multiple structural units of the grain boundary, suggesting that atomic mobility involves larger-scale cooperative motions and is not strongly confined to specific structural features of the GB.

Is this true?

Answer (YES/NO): YES